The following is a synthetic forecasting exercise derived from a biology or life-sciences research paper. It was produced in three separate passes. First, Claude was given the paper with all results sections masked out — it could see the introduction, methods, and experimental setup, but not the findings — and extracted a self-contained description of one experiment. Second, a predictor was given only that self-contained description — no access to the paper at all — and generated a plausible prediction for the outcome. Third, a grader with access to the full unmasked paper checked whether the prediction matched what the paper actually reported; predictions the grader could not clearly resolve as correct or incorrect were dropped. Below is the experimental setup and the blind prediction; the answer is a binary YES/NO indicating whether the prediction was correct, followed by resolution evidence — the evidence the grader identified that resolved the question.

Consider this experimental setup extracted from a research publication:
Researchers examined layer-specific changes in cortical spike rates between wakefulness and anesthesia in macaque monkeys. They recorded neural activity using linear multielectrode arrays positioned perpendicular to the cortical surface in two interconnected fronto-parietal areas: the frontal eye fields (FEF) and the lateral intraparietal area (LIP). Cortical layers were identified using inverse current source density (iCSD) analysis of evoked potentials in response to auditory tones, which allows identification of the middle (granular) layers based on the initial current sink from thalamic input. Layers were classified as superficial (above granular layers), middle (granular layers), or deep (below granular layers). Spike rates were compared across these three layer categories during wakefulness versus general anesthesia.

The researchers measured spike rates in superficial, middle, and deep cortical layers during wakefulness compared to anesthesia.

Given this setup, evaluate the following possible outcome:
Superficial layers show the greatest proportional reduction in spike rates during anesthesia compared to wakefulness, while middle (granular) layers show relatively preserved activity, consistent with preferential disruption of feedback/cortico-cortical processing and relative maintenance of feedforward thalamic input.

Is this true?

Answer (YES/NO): NO